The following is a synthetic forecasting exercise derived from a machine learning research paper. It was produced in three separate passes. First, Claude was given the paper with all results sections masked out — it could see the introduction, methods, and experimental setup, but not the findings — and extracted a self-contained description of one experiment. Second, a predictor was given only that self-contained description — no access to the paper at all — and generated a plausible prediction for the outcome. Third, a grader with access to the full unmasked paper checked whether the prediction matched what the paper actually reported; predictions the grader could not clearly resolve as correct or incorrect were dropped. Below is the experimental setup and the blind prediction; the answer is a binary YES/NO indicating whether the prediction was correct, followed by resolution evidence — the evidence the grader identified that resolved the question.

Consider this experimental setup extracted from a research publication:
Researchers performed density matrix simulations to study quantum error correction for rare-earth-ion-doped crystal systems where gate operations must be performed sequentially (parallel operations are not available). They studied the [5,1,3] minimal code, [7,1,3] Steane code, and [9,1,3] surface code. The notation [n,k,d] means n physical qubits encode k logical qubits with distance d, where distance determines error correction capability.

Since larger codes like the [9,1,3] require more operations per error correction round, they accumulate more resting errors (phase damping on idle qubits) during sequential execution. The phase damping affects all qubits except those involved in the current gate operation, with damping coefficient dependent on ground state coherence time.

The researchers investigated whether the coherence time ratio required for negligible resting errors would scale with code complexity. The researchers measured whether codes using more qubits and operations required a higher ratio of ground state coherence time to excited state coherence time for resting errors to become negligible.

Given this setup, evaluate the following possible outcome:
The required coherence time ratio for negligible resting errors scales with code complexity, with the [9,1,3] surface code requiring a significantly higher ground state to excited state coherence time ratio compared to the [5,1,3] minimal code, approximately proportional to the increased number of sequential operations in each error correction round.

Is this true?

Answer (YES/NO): NO